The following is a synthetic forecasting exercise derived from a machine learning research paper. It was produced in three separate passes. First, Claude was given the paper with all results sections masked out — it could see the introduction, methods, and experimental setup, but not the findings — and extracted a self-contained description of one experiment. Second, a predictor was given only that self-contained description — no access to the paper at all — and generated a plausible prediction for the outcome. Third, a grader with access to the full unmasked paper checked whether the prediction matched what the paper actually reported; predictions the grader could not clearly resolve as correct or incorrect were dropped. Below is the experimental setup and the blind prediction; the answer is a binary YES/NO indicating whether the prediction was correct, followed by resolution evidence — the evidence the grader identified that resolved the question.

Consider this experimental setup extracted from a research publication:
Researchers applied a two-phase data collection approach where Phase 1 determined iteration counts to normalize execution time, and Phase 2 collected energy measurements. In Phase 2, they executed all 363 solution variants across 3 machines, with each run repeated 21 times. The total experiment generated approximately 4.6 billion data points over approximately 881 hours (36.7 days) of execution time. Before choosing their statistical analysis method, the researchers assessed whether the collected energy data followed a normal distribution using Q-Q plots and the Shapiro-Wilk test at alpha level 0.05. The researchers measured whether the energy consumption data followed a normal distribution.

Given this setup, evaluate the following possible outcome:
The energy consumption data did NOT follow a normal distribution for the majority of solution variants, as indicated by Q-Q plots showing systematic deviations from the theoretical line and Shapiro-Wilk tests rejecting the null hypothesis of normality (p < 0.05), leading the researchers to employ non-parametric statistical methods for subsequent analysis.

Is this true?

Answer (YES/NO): YES